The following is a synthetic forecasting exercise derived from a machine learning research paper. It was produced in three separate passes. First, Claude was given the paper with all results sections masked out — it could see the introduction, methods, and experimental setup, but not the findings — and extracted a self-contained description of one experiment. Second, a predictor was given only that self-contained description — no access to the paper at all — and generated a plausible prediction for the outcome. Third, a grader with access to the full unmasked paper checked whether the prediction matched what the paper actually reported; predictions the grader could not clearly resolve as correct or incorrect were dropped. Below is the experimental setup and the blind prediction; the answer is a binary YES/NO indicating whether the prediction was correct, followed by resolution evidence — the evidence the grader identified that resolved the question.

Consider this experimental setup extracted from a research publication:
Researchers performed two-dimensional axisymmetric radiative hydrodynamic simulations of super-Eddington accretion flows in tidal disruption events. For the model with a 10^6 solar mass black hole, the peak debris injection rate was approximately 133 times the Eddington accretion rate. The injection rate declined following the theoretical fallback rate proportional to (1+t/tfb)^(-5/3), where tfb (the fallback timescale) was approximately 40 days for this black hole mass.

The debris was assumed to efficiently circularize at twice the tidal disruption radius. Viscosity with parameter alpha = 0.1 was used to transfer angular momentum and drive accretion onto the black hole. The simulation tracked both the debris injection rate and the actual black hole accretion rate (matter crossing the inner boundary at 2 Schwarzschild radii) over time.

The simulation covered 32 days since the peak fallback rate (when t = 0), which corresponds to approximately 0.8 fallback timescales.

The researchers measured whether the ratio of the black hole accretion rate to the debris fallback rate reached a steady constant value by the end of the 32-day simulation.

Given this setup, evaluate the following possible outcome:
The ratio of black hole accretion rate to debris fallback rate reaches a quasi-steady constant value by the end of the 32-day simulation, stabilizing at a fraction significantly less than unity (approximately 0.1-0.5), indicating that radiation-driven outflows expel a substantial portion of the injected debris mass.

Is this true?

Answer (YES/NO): NO